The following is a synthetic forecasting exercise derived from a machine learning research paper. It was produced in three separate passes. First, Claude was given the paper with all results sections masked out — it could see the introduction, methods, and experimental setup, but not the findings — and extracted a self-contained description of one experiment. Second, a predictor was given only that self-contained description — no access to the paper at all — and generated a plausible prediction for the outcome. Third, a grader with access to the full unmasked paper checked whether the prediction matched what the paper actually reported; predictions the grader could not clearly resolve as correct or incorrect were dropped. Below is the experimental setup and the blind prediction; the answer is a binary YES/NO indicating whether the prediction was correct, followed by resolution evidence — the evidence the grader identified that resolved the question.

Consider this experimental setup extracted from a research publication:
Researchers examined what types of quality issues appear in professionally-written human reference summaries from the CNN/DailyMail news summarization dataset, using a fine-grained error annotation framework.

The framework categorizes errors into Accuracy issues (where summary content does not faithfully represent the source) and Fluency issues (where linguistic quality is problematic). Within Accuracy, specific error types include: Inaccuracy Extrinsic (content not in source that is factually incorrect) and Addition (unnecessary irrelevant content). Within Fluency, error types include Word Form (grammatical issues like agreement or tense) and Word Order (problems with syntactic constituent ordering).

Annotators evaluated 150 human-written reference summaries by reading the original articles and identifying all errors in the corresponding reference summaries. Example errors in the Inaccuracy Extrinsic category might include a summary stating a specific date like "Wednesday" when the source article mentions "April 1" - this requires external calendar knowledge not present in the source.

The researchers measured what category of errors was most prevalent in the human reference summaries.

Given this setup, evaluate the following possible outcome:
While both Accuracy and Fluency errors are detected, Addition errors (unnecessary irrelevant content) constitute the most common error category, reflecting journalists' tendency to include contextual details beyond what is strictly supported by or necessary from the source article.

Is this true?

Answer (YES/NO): NO